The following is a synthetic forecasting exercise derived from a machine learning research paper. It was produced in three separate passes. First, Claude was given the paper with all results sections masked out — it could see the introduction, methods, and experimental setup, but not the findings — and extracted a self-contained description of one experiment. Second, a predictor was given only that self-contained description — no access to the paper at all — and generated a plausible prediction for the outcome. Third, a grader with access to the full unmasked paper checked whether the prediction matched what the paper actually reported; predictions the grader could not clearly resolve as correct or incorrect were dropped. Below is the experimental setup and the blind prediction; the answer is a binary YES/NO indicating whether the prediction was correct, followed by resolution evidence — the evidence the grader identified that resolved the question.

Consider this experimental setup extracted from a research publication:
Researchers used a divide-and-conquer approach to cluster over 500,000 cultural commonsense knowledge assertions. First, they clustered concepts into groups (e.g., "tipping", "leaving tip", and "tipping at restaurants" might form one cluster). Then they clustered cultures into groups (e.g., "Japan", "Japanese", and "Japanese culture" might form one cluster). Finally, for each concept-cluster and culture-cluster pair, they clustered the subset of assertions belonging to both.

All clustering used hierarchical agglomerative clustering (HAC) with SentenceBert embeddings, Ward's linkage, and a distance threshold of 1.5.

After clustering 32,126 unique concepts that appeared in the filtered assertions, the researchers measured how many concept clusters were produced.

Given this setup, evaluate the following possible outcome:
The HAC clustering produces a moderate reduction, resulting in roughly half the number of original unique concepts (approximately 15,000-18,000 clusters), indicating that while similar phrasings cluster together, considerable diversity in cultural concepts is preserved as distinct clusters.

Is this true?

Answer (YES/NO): NO